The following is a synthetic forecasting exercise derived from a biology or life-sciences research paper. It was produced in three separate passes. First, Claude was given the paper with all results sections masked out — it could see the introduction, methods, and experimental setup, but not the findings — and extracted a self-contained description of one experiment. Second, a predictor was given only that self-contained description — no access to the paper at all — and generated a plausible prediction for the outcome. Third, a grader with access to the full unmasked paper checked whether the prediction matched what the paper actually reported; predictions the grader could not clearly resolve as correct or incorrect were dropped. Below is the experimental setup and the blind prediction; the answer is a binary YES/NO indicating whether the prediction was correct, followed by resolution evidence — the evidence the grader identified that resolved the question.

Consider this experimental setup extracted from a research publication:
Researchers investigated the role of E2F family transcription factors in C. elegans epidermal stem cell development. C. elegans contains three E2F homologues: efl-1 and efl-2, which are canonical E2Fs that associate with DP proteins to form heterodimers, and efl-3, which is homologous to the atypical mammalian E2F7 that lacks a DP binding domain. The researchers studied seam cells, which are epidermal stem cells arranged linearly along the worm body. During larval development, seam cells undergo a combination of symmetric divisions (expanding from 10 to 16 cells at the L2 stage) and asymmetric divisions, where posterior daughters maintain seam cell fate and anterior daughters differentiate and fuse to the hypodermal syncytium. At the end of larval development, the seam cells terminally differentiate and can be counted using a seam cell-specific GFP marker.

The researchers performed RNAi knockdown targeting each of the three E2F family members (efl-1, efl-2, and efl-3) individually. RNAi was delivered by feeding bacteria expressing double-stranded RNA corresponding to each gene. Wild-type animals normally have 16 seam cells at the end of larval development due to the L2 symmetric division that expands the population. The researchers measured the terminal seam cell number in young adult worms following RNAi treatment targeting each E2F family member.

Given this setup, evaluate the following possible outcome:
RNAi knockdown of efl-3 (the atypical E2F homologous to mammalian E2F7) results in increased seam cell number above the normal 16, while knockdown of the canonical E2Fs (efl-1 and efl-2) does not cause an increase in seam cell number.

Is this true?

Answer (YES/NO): YES